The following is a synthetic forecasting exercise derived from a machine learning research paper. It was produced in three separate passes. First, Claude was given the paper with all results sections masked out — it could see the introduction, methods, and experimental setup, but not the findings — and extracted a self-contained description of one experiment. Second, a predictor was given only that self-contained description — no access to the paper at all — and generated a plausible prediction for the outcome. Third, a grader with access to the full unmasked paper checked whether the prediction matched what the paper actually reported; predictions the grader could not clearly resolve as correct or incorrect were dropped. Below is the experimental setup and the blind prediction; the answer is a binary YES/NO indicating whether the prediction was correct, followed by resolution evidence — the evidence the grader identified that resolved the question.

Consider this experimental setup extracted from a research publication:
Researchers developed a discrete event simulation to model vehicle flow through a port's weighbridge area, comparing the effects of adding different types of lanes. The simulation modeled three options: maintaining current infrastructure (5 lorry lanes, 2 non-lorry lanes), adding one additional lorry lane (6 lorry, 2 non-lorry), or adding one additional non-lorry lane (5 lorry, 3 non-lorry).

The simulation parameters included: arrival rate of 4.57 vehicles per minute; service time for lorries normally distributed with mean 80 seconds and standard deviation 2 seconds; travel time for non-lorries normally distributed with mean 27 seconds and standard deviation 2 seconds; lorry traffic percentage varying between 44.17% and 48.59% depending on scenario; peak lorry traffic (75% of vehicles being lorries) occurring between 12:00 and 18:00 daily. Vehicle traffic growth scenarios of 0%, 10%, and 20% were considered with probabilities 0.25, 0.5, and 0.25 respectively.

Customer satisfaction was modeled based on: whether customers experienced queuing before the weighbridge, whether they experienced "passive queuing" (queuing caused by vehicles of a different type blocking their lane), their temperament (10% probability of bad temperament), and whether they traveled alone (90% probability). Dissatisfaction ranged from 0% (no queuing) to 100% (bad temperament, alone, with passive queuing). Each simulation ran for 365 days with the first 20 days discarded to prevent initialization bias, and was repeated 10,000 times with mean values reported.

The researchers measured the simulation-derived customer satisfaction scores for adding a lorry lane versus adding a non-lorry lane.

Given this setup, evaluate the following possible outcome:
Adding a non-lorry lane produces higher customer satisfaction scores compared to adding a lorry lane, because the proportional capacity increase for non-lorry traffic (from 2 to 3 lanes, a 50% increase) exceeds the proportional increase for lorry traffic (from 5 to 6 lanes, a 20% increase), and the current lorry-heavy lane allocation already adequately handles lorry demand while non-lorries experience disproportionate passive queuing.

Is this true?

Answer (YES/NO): NO